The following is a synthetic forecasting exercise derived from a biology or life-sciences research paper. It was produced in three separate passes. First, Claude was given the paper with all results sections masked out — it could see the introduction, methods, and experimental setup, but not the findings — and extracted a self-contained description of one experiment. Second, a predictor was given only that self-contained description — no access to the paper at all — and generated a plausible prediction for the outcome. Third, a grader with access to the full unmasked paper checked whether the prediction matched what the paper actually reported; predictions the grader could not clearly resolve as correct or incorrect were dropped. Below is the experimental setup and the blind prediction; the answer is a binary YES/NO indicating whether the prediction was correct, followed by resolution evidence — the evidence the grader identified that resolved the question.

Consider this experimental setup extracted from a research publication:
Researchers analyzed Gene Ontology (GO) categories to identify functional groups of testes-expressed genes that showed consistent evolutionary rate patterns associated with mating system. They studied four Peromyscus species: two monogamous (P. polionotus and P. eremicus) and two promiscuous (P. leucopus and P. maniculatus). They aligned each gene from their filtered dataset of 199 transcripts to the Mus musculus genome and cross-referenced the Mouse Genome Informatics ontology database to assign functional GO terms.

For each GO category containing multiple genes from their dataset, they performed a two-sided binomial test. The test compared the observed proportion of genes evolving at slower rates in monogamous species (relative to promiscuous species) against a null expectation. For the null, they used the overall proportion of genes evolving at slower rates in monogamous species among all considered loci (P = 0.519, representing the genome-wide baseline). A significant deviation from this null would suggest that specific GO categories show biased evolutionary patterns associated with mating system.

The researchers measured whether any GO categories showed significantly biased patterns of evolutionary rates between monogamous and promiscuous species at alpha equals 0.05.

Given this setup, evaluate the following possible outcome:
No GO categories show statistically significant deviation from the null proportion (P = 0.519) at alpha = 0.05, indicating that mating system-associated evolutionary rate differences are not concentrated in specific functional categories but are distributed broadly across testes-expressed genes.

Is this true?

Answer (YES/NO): NO